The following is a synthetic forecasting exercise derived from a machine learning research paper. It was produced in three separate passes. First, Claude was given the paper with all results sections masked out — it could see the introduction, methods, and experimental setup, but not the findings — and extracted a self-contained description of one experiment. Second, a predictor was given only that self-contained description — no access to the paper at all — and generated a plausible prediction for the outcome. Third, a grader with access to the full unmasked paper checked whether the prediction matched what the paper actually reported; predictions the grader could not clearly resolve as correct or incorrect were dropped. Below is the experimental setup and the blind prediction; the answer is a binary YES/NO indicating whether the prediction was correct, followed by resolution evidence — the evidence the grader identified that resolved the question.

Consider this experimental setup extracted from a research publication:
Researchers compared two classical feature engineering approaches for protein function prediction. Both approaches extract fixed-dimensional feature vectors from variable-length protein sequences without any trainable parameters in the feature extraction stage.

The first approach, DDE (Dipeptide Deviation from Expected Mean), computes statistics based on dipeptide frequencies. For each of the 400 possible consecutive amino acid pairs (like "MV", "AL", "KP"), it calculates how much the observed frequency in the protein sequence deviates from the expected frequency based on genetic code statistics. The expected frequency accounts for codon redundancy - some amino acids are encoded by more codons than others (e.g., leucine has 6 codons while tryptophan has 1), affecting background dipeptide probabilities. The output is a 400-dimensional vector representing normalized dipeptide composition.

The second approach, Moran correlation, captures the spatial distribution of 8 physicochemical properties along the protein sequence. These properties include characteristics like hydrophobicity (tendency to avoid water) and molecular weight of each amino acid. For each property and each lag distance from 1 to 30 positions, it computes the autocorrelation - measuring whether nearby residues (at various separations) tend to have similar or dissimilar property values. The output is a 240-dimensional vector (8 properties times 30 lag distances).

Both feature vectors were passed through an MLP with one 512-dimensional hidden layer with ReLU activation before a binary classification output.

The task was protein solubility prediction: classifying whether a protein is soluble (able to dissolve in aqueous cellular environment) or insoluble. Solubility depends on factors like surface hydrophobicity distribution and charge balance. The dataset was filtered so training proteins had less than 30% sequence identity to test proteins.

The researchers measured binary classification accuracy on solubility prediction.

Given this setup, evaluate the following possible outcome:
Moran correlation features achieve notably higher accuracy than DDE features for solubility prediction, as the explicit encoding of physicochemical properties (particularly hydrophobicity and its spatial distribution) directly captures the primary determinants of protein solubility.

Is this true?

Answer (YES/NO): NO